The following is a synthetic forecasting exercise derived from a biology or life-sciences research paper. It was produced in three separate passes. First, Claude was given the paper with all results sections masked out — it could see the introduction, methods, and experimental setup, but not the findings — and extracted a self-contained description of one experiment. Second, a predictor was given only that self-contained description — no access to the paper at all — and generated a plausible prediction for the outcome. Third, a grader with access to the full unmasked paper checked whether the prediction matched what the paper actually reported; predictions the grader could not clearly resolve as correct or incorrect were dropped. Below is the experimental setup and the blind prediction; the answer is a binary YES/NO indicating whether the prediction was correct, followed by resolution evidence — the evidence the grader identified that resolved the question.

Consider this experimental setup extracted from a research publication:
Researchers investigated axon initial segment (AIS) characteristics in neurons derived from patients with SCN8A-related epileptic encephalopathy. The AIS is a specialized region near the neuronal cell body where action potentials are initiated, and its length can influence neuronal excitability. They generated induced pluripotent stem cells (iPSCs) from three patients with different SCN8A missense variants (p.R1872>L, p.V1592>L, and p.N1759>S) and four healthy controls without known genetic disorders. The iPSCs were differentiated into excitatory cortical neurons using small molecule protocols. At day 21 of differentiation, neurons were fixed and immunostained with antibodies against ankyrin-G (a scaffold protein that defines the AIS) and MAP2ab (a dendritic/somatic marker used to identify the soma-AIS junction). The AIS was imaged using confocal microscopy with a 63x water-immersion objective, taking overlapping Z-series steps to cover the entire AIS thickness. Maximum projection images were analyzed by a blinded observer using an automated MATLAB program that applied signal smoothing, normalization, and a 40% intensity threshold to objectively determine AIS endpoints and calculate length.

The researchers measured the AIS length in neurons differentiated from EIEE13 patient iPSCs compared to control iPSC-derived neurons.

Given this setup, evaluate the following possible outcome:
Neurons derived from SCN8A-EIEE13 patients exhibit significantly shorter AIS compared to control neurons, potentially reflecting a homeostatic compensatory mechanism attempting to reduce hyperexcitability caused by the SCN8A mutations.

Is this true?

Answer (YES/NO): YES